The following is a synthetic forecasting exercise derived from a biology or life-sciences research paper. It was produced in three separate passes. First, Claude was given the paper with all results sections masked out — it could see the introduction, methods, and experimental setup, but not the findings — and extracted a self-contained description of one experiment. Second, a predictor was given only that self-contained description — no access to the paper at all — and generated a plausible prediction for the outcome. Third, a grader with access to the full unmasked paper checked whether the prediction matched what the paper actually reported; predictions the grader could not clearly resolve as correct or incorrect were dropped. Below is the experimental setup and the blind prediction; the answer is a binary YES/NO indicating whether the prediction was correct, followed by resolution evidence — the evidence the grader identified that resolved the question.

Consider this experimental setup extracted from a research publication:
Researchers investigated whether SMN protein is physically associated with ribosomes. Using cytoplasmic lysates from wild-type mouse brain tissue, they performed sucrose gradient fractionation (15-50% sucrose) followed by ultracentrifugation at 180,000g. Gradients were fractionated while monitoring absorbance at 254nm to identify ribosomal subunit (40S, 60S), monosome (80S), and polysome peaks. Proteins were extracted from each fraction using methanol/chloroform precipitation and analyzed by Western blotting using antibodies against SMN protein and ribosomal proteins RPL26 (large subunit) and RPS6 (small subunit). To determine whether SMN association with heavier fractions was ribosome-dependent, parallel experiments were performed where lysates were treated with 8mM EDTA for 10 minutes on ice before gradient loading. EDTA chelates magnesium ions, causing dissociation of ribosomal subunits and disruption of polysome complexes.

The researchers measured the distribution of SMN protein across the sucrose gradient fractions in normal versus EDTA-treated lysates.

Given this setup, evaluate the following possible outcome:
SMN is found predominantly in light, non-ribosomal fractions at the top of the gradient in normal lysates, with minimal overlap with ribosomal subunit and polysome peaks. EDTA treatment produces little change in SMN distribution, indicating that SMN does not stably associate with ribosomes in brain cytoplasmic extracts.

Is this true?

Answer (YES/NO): NO